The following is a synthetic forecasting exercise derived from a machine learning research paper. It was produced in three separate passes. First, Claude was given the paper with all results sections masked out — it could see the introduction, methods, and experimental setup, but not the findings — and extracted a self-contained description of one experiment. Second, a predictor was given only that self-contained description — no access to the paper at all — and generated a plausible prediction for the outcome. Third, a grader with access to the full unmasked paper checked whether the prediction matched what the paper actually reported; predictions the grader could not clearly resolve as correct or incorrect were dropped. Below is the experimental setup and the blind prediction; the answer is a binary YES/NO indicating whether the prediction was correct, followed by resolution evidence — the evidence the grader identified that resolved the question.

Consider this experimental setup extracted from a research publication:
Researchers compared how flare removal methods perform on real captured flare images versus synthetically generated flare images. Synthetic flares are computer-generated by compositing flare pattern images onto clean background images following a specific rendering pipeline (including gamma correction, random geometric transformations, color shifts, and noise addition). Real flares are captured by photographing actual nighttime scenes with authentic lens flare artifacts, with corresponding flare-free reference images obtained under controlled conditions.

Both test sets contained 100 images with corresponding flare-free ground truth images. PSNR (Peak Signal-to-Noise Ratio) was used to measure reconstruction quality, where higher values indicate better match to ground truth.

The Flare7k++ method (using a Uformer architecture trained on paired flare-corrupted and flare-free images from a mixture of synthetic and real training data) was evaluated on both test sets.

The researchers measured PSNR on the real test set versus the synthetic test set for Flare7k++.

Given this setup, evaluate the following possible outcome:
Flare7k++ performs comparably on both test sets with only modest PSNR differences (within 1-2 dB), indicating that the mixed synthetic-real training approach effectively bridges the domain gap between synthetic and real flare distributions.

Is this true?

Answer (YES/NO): NO